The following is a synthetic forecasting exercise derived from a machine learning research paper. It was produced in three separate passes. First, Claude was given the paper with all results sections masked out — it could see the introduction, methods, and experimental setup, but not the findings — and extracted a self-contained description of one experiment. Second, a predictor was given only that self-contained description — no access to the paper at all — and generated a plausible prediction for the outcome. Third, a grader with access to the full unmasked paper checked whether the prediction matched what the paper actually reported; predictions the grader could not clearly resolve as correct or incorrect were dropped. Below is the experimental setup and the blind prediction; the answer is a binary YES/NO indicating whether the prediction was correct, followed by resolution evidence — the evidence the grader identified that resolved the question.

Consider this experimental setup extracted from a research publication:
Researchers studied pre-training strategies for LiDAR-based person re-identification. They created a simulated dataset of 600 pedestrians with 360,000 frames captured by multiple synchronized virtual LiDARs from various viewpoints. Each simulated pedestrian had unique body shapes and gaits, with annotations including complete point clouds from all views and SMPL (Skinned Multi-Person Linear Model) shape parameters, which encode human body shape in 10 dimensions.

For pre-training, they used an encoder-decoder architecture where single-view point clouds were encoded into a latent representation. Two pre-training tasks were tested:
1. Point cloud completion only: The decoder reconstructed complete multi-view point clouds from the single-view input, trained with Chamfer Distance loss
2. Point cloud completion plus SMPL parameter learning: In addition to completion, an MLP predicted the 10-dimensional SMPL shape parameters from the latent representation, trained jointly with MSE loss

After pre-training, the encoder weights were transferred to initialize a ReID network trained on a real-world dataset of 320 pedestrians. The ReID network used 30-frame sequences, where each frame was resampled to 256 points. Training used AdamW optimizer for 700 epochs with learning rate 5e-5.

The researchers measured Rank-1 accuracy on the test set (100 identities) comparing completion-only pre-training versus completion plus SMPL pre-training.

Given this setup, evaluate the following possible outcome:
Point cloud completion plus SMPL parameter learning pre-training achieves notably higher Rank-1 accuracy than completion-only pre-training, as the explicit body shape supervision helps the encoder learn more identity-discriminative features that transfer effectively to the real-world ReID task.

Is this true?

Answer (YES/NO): NO